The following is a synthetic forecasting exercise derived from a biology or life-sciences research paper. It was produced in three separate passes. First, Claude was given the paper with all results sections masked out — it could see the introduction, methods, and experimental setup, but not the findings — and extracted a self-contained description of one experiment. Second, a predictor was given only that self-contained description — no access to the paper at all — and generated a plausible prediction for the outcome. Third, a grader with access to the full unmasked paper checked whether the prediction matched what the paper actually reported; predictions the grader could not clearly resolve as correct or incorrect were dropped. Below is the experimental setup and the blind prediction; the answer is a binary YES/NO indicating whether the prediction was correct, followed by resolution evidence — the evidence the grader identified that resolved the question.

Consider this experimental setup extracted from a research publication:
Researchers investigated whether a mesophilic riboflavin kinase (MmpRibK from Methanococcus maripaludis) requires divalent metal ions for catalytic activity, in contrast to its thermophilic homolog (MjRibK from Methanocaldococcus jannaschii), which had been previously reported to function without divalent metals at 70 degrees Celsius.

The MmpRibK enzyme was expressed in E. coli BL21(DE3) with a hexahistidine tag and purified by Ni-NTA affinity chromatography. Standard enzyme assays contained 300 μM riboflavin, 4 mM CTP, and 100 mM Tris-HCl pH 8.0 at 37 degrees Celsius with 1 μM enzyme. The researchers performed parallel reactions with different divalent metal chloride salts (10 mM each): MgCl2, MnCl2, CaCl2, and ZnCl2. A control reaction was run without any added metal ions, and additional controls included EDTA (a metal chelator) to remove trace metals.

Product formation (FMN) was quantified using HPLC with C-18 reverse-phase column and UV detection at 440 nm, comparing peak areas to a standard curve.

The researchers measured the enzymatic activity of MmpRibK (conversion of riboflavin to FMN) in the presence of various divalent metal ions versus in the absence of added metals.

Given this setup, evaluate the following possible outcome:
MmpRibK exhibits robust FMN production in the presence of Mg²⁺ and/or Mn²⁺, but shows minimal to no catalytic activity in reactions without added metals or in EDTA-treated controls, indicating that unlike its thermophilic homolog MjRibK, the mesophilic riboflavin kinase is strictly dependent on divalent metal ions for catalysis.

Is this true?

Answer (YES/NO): YES